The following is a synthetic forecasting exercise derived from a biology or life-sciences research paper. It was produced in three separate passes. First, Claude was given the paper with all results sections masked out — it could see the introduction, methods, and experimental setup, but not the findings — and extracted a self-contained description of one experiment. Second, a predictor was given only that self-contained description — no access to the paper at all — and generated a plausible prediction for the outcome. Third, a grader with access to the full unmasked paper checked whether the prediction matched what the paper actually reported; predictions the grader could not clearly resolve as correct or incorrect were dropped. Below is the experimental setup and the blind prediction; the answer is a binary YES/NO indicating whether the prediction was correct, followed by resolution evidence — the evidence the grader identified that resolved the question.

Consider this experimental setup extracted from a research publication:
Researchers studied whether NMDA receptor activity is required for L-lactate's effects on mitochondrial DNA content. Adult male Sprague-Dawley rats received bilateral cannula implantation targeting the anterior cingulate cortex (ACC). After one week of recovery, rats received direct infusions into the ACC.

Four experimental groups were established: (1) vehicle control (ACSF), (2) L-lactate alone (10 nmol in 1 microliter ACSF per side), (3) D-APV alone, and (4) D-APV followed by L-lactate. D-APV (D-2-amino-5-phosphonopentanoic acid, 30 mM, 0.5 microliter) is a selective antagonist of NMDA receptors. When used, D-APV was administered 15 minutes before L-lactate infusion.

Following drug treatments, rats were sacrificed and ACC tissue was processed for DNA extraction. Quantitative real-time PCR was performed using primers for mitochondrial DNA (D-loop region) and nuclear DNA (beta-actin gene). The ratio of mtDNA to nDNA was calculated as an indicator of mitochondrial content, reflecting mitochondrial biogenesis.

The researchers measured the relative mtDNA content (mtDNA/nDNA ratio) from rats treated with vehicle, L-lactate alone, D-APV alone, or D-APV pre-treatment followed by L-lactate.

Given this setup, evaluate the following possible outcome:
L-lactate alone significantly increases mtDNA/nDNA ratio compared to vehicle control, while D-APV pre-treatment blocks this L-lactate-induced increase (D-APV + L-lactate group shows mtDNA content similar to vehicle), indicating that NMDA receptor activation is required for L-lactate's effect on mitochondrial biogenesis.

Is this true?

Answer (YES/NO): NO